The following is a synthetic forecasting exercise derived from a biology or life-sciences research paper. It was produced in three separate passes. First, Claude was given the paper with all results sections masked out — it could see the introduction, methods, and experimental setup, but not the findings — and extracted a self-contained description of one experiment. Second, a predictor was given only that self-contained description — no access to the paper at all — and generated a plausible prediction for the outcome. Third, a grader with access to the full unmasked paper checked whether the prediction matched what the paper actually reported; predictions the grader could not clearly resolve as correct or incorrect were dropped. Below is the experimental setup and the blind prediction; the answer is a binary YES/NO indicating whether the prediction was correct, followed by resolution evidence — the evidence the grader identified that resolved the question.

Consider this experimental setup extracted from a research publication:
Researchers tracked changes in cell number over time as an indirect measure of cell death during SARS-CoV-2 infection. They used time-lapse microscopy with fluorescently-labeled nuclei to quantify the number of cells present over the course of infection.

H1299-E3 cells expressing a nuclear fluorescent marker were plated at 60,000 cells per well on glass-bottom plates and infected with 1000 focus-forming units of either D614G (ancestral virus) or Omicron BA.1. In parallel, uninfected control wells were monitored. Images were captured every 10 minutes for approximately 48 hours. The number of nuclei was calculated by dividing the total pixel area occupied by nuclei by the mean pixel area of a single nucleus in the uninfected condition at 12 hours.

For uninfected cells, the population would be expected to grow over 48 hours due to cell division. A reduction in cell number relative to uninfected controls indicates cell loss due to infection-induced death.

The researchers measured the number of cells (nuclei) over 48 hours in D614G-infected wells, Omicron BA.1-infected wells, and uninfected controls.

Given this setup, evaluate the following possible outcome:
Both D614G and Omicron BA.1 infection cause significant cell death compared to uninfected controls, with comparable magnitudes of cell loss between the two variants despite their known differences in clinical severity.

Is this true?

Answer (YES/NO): NO